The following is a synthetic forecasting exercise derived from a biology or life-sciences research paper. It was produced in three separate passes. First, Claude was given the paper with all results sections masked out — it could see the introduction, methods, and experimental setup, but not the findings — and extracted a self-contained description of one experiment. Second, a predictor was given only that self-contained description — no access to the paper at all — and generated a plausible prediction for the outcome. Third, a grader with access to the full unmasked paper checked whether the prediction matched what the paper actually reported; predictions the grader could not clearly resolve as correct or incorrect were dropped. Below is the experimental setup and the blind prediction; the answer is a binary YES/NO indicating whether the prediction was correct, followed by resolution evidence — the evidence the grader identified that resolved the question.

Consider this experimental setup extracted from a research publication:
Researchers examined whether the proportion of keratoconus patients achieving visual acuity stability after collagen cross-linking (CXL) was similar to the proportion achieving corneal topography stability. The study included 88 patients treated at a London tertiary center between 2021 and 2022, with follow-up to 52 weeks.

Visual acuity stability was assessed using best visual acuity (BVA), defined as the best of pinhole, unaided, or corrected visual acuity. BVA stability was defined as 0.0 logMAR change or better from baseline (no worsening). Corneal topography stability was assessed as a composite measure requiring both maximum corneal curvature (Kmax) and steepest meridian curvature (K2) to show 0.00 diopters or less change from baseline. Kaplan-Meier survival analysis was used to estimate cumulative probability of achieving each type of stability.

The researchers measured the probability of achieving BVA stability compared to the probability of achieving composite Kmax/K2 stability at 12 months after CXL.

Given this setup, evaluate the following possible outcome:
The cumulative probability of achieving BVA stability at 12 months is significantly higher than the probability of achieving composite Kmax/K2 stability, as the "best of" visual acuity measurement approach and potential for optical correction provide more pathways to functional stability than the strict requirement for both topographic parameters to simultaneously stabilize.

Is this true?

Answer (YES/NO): NO